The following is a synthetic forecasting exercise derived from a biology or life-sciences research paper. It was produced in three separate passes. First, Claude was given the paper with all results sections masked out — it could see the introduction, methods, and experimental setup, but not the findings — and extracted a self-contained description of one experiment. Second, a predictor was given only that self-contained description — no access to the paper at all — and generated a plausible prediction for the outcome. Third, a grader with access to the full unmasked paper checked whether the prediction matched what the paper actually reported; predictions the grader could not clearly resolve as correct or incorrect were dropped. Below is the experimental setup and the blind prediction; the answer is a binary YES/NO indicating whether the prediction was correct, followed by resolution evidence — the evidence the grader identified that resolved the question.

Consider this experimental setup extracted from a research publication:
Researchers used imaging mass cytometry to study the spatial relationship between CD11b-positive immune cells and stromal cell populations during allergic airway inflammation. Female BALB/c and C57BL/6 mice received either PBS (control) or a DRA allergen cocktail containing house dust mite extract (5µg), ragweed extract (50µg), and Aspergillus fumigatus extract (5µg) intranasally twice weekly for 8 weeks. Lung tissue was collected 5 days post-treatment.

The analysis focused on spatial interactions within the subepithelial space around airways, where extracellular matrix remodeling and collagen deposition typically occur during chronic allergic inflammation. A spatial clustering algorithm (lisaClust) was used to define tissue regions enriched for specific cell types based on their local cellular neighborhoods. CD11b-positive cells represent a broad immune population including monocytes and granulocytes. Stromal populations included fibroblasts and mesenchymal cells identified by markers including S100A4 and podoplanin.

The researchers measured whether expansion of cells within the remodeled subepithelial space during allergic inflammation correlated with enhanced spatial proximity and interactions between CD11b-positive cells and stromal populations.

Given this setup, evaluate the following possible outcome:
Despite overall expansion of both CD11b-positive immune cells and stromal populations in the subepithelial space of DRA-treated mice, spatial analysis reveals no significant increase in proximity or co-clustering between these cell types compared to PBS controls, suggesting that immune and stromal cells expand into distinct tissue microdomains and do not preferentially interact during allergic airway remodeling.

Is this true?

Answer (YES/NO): NO